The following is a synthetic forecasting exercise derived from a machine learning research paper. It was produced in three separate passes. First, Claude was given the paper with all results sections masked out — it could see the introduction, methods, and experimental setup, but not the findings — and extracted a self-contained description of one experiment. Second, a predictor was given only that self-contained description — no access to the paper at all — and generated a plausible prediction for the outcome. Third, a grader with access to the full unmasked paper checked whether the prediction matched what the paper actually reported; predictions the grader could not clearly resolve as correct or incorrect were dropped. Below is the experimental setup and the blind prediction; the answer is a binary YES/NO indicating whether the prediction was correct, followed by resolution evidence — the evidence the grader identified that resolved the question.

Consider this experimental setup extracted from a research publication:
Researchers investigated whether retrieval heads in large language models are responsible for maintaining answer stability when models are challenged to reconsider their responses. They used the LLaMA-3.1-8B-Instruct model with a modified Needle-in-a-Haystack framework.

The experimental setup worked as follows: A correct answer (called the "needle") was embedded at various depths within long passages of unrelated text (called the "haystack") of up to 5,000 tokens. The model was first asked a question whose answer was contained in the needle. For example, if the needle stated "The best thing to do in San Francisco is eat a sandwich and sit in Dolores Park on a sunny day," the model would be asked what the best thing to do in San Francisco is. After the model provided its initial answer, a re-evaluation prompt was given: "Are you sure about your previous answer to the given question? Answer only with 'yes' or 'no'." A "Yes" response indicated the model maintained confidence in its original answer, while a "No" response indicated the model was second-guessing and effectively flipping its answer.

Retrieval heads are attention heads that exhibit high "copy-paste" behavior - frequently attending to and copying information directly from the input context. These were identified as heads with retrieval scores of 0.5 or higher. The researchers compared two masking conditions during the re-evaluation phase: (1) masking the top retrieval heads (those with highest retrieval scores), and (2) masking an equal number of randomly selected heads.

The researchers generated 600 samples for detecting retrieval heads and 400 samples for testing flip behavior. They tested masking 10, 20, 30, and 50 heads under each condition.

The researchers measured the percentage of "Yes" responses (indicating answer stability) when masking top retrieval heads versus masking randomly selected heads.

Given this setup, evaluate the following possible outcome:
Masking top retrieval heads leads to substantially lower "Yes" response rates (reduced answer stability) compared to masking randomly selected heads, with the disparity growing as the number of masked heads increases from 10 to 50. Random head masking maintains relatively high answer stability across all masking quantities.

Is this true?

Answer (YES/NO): NO